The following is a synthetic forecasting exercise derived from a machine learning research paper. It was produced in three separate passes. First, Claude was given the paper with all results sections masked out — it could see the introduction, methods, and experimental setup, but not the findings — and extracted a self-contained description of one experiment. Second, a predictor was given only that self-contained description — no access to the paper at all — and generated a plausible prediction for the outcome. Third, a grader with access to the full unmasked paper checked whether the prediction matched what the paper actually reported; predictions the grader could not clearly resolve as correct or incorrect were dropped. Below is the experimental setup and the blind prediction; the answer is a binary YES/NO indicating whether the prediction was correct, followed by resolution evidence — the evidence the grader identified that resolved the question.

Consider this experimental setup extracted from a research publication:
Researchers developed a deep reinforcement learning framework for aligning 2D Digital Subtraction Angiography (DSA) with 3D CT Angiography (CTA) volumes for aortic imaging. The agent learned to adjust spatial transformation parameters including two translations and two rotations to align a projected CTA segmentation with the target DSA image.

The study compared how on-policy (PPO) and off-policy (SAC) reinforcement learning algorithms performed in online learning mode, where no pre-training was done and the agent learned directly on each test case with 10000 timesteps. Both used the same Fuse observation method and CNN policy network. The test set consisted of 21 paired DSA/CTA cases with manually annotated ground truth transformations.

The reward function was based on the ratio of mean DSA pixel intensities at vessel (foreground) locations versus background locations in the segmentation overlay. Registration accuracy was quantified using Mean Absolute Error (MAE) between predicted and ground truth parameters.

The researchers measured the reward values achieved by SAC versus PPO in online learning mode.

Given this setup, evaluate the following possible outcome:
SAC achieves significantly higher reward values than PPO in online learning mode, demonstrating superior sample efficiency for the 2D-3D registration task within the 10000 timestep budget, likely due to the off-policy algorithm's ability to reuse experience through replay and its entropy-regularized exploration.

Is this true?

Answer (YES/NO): NO